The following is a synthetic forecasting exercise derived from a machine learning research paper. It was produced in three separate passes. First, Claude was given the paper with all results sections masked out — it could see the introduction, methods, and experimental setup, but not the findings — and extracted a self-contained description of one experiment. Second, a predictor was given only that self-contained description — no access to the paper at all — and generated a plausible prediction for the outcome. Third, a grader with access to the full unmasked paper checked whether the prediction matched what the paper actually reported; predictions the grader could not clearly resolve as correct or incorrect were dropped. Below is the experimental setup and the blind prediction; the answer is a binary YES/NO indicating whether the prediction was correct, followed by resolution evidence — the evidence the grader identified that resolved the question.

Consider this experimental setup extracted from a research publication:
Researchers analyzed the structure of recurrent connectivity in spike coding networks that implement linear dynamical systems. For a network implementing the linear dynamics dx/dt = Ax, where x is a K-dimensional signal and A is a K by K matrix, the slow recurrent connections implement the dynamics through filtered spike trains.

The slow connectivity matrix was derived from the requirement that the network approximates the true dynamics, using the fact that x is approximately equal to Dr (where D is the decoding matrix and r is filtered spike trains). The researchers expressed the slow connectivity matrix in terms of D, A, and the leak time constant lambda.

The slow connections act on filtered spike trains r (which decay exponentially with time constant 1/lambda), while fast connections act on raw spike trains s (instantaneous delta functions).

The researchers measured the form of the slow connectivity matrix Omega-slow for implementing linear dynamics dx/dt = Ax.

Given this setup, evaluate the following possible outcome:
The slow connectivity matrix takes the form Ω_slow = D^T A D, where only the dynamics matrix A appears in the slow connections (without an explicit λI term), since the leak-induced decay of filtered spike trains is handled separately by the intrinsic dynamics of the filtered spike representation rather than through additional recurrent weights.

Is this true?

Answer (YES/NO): NO